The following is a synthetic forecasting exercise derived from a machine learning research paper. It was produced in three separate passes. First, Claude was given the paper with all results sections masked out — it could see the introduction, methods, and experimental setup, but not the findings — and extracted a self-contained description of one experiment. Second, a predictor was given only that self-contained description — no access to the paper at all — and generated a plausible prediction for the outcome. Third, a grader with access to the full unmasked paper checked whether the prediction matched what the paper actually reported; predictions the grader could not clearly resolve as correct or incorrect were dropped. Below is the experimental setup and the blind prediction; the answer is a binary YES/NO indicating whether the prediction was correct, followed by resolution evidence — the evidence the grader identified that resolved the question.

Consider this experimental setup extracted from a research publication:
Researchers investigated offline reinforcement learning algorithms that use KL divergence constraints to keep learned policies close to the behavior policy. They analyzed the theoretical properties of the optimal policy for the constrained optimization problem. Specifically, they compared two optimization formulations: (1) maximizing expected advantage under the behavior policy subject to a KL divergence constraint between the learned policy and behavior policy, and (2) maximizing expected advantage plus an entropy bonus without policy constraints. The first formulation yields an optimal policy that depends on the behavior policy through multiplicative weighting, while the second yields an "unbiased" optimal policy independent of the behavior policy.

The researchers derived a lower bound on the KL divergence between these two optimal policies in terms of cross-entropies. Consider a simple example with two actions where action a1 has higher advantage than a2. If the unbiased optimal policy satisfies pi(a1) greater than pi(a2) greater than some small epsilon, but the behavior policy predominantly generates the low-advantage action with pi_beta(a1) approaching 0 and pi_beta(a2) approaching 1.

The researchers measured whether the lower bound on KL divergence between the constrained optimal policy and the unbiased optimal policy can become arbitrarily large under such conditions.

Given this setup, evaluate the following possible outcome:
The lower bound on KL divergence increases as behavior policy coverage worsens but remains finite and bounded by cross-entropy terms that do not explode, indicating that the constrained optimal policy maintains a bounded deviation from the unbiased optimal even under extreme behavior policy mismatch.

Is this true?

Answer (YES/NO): NO